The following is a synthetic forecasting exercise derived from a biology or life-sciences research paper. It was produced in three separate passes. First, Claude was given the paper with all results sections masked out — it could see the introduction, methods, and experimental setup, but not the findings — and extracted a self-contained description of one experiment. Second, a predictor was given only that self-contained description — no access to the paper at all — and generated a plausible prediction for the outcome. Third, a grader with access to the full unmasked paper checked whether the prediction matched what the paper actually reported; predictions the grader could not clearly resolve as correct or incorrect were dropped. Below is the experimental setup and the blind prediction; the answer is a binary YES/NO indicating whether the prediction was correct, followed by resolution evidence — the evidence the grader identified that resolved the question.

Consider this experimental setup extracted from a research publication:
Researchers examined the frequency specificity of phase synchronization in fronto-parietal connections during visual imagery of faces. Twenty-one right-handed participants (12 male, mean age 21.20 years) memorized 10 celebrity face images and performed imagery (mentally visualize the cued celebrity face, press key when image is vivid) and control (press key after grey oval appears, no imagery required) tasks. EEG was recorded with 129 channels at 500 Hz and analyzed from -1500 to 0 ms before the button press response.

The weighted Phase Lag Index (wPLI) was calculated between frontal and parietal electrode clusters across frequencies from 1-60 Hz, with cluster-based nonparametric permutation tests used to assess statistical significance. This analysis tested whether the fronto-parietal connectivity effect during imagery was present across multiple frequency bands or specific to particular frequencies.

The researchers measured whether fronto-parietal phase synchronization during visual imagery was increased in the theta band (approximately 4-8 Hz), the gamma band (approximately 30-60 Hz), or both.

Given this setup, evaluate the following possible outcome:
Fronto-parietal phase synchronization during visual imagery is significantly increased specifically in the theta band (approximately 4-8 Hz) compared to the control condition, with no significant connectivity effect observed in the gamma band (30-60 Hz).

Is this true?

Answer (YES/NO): NO